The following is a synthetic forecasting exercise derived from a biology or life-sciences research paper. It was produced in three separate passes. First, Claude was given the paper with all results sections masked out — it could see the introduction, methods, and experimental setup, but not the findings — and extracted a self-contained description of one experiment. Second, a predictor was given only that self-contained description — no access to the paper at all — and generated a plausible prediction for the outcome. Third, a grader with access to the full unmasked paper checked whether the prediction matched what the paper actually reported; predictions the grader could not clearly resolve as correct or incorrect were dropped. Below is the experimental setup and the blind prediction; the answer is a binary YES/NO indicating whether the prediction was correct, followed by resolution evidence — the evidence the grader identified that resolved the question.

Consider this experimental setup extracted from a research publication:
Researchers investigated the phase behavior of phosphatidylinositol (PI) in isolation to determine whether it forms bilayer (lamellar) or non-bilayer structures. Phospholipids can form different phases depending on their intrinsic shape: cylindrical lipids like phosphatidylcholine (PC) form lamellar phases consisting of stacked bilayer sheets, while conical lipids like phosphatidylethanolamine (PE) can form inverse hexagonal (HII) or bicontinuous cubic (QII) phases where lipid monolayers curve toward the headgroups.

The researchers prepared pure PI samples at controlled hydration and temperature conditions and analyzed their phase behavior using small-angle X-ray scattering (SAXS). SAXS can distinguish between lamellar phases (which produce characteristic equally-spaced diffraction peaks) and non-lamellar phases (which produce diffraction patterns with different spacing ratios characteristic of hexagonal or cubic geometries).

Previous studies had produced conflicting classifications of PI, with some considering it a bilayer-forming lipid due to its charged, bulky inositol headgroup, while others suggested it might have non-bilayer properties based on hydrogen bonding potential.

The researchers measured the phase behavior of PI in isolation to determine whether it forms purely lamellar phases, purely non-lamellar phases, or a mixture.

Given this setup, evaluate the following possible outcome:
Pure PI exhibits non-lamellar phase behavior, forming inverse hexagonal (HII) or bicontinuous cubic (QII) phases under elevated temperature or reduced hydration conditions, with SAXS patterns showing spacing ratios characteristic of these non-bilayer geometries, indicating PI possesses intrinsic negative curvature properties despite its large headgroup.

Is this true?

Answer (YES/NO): NO